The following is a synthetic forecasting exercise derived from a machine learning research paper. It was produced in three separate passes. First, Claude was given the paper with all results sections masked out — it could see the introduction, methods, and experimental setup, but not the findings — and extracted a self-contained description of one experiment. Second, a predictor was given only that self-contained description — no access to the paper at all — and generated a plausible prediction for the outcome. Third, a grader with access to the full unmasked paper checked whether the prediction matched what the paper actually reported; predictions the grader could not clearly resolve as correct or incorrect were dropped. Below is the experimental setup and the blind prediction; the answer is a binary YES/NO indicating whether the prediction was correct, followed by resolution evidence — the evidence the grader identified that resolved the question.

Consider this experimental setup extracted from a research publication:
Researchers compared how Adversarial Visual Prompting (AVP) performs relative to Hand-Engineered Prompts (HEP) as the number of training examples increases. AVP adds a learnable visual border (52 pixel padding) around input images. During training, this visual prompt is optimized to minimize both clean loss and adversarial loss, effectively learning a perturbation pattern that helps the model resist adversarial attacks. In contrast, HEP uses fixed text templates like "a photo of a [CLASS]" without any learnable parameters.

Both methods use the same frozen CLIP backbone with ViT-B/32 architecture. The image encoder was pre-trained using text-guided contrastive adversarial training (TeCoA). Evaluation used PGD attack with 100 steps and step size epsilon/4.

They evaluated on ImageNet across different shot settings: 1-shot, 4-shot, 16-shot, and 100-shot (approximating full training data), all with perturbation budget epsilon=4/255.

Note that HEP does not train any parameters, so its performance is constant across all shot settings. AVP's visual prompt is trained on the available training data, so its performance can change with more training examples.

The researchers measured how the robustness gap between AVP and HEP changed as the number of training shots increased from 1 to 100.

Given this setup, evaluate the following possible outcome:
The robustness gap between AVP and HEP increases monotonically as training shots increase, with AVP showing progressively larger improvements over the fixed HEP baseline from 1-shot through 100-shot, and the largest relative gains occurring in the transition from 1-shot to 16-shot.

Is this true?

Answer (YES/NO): YES